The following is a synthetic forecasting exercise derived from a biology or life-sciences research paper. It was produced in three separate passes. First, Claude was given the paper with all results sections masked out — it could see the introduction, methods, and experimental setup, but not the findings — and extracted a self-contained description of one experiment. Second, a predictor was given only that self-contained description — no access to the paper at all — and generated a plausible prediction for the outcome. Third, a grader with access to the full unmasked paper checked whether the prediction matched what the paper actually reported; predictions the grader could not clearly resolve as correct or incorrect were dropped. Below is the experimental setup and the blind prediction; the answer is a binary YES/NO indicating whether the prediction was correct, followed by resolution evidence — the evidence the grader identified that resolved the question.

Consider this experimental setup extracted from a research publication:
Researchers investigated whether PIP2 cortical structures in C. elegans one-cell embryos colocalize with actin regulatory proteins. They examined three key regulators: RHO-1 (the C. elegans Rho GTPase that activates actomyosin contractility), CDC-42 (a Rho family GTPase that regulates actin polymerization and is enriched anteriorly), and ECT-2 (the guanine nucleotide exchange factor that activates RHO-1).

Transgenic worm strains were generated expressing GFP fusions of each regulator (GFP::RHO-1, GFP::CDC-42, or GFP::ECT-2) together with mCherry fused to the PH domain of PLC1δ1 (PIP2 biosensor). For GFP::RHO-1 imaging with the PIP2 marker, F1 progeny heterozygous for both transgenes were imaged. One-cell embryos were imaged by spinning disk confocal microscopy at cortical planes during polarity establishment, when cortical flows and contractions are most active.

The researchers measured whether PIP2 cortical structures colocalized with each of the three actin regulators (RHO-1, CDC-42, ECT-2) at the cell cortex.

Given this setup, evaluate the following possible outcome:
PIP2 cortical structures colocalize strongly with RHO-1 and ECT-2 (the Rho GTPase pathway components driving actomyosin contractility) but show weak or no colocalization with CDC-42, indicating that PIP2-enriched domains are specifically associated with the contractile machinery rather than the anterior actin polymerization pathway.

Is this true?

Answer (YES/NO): NO